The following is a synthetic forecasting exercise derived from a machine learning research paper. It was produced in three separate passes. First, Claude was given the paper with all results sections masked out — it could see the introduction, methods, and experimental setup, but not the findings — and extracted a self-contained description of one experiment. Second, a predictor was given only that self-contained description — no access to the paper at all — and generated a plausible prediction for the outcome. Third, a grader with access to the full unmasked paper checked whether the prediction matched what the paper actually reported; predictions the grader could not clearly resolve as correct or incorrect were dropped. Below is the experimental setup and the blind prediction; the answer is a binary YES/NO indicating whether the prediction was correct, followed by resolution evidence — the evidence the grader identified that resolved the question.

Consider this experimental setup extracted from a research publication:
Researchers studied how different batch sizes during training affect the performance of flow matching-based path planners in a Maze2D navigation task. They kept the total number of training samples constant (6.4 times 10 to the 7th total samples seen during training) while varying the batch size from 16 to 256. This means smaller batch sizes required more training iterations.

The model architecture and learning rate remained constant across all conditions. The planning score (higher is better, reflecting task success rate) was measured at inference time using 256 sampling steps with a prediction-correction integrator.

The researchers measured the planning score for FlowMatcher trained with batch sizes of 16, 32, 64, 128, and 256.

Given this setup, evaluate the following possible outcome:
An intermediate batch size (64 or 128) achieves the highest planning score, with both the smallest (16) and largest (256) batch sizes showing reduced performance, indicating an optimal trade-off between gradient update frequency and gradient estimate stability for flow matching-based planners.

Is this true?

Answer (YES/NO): NO